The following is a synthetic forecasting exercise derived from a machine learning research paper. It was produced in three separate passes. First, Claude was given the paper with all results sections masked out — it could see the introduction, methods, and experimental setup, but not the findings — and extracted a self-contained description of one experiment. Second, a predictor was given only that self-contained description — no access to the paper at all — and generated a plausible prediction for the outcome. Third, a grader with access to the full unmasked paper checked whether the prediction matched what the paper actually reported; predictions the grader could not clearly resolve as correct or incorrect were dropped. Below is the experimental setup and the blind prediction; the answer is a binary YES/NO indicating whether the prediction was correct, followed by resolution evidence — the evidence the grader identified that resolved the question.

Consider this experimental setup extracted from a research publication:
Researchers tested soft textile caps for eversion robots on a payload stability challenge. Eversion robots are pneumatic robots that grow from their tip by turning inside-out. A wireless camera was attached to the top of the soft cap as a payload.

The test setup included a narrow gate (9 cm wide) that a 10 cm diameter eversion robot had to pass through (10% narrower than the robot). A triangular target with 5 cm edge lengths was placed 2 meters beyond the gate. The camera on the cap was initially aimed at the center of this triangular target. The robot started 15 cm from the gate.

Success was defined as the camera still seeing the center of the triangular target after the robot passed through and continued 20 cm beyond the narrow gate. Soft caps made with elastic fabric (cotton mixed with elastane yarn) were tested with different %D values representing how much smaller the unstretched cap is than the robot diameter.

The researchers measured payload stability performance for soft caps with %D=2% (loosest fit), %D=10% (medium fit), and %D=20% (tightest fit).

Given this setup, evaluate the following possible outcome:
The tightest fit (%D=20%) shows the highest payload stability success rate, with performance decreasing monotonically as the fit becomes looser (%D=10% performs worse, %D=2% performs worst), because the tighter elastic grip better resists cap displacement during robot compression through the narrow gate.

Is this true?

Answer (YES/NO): YES